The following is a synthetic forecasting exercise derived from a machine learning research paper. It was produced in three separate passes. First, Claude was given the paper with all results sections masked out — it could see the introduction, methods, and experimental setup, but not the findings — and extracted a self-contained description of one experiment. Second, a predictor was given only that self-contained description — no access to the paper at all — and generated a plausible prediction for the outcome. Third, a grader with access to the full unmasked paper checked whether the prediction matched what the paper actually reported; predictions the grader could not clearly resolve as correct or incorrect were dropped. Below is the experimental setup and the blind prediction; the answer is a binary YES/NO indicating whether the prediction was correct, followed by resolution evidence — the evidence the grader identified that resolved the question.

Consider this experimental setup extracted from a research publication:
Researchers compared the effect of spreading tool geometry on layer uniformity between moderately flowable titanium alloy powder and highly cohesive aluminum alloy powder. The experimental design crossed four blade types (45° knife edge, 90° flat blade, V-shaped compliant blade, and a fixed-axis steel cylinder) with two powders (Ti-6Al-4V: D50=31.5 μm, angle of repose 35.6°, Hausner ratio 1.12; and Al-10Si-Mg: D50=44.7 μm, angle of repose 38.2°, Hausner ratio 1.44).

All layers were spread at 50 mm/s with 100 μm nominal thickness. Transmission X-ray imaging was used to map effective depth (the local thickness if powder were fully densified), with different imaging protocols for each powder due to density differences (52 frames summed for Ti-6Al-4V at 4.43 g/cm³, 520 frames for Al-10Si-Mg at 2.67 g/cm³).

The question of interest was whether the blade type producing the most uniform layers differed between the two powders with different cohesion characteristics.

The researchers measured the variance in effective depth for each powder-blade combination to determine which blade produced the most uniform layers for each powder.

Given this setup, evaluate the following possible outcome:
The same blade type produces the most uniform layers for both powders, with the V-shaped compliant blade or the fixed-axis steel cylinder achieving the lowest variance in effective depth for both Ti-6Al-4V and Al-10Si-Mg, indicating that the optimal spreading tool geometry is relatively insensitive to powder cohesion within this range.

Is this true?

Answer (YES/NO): NO